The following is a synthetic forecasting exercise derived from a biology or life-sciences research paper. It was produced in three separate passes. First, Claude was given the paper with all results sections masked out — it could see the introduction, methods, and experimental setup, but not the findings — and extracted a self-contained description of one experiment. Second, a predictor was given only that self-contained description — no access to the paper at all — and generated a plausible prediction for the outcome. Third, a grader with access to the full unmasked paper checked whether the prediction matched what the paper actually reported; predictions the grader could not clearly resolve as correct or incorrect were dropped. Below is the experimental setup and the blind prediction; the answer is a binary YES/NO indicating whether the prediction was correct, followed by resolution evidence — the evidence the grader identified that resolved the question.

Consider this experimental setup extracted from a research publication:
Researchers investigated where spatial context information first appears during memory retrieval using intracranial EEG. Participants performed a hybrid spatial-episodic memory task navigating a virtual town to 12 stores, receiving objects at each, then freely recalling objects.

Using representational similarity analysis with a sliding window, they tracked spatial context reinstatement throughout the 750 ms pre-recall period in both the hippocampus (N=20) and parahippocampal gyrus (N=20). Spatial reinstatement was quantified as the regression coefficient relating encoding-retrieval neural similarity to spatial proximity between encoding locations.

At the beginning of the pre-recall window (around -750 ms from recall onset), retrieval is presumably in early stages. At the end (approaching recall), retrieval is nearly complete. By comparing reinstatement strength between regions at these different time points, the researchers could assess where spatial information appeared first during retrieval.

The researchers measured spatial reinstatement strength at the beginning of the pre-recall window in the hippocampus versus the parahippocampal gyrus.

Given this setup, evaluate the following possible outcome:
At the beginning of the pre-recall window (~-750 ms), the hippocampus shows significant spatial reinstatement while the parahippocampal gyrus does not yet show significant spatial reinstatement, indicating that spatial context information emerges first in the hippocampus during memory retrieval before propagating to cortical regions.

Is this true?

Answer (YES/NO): NO